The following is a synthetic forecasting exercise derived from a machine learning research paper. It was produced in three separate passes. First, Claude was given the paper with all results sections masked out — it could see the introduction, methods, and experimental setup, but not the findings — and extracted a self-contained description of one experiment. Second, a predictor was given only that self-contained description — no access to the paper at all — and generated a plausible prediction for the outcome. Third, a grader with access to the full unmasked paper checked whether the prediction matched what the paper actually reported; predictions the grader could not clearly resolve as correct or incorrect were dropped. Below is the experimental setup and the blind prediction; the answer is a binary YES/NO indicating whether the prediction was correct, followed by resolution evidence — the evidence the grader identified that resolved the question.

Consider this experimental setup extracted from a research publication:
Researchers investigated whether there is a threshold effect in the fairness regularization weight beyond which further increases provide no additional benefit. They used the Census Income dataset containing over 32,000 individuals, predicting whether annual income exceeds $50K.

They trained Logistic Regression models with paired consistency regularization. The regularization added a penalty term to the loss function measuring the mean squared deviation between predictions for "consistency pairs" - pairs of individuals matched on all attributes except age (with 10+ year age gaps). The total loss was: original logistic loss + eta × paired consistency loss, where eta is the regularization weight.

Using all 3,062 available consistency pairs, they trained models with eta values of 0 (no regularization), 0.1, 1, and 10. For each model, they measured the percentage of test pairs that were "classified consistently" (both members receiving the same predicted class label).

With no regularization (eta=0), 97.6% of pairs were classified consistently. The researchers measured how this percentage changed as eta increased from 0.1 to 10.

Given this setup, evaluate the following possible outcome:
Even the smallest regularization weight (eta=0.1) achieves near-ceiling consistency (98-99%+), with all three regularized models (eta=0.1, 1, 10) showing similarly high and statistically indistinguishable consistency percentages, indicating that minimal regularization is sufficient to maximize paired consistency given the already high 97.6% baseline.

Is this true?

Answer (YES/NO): NO